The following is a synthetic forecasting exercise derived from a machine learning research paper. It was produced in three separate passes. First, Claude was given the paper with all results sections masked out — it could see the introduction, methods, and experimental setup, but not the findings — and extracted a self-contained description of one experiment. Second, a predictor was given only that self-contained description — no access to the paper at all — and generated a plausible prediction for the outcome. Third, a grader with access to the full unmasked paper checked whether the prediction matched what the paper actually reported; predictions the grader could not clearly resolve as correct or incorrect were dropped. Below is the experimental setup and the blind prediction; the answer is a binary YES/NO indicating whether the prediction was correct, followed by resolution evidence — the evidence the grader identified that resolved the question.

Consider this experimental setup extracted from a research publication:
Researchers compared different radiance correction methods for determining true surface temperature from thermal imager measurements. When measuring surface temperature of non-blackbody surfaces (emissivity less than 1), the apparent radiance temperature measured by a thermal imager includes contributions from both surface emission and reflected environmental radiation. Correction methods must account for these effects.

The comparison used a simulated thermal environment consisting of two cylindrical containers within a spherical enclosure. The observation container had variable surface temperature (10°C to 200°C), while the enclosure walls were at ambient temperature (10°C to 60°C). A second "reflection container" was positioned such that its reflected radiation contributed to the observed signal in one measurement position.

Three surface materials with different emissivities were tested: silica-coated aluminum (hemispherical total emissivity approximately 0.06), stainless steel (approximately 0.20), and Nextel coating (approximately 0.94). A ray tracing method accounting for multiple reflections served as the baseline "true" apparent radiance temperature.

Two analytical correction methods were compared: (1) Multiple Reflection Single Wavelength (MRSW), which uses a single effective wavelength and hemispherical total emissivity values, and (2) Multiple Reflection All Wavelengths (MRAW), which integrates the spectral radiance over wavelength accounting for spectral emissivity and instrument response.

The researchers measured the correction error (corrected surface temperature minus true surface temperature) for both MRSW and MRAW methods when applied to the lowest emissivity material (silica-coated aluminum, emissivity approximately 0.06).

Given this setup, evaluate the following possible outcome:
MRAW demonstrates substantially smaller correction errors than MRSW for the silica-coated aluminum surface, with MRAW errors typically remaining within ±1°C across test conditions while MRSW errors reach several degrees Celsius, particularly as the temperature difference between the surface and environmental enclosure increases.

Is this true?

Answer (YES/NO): NO